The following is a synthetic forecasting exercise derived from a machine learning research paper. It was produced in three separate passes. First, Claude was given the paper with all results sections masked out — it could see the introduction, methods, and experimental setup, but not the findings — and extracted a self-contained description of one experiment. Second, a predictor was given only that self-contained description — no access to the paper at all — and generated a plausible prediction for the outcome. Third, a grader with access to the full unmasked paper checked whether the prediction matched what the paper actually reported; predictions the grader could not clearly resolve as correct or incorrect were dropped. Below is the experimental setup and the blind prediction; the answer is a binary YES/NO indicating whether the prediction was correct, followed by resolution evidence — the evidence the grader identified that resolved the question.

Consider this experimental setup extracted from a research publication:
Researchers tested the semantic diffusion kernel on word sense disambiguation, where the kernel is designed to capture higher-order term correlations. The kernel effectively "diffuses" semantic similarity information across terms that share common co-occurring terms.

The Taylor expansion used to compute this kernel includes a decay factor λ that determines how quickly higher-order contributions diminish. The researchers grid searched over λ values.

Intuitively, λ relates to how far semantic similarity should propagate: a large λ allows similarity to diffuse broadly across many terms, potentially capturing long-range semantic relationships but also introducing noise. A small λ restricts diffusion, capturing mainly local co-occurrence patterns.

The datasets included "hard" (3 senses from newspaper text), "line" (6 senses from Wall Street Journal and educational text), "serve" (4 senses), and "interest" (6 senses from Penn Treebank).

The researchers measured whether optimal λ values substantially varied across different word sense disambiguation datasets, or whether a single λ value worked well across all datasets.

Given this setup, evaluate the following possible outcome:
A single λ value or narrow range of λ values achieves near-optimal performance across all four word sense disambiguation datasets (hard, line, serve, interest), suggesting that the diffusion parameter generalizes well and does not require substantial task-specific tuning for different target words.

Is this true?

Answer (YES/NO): YES